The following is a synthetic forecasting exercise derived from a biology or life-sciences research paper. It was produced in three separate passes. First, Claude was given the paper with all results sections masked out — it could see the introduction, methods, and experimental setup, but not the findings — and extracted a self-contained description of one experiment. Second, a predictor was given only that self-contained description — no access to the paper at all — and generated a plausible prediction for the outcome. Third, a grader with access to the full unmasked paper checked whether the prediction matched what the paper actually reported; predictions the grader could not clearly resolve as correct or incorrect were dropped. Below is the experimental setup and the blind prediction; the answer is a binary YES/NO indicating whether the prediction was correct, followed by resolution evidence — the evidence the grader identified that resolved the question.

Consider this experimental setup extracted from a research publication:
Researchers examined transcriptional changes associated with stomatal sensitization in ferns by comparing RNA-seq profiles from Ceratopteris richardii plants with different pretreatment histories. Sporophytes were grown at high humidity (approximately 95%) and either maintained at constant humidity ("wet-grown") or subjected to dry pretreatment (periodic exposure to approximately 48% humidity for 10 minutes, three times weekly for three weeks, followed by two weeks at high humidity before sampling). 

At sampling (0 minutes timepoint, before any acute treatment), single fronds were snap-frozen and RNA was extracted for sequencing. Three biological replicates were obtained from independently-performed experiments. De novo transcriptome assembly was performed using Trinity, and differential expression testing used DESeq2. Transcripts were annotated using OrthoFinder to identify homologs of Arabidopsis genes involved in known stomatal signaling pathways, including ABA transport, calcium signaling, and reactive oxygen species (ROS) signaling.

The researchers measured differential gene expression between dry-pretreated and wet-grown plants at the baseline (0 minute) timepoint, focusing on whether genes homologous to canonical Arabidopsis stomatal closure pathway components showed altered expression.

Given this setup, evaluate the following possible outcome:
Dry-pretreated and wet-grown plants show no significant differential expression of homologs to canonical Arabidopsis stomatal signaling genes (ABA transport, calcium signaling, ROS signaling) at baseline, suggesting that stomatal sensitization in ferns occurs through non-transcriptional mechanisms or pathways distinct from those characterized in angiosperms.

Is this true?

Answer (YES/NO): NO